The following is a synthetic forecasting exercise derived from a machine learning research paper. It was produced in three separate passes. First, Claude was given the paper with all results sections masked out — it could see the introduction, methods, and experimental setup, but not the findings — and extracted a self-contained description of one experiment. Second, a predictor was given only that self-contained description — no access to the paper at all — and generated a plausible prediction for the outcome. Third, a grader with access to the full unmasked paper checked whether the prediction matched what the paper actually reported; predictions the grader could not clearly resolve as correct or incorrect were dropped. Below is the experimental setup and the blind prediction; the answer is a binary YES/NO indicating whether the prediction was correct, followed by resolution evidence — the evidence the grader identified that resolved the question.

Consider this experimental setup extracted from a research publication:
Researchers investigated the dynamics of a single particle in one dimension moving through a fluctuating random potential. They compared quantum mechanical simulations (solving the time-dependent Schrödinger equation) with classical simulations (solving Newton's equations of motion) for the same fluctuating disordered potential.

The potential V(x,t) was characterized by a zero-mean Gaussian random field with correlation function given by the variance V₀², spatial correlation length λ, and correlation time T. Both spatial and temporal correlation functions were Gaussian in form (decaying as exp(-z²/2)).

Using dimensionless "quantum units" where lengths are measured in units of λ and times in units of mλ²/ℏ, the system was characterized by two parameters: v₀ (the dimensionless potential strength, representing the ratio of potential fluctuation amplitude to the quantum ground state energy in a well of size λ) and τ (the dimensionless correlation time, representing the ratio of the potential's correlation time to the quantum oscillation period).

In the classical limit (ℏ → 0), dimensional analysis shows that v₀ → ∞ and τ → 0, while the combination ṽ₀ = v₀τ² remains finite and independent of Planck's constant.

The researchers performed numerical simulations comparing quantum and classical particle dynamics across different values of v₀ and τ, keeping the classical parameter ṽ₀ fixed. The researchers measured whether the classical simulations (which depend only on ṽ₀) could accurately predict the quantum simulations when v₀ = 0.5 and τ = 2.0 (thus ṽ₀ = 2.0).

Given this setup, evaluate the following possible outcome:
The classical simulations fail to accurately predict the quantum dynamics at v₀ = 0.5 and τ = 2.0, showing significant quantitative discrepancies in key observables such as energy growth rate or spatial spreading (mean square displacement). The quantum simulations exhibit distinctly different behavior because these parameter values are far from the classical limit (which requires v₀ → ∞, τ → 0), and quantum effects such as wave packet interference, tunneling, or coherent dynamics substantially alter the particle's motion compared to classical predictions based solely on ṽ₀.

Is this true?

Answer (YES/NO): YES